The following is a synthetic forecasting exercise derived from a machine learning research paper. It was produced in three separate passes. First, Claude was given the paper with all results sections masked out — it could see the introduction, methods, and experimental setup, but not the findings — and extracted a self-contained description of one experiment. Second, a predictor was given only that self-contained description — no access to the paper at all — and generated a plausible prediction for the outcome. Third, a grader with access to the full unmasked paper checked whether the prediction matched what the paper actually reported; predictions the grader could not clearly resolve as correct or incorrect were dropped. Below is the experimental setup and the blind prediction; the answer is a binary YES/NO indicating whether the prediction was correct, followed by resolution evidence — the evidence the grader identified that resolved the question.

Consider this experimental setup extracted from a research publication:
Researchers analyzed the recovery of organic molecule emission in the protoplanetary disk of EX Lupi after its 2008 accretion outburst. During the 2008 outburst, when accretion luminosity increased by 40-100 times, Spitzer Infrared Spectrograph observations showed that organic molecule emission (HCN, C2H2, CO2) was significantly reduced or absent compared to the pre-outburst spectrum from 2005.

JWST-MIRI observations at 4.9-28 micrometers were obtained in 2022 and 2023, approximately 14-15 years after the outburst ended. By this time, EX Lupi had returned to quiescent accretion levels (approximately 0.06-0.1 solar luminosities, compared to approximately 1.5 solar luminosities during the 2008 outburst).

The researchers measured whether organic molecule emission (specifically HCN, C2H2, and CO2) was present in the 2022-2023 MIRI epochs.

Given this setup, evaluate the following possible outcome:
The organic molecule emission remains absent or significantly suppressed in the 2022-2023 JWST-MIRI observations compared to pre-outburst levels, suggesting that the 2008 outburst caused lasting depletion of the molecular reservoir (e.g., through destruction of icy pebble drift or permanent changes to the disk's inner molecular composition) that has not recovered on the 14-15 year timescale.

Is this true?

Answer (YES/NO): NO